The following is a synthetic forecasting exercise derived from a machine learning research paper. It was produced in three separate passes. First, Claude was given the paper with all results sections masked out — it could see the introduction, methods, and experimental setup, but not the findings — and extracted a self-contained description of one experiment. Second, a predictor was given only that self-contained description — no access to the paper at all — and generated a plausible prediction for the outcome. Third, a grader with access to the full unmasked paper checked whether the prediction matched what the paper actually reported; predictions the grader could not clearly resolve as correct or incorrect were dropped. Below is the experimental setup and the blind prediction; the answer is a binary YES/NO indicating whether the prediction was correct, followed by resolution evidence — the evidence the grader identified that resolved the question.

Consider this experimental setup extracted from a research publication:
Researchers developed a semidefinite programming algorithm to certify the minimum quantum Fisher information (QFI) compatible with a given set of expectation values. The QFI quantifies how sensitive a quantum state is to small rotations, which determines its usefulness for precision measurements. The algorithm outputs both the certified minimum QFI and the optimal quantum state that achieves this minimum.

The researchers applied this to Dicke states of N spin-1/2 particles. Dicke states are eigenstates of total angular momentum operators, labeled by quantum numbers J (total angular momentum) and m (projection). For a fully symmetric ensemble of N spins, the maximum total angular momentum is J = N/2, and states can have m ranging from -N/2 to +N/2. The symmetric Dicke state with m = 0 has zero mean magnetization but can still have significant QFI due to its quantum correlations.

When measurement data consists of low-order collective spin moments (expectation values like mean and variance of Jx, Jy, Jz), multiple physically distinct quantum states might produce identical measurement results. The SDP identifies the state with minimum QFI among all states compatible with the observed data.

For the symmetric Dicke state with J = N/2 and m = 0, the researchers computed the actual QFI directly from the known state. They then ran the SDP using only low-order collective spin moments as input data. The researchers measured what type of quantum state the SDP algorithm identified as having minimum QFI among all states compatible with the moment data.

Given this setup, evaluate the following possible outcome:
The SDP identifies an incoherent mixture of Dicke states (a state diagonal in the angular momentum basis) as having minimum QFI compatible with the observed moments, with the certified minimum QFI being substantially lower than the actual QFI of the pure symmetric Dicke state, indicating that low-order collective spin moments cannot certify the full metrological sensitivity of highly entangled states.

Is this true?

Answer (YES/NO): NO